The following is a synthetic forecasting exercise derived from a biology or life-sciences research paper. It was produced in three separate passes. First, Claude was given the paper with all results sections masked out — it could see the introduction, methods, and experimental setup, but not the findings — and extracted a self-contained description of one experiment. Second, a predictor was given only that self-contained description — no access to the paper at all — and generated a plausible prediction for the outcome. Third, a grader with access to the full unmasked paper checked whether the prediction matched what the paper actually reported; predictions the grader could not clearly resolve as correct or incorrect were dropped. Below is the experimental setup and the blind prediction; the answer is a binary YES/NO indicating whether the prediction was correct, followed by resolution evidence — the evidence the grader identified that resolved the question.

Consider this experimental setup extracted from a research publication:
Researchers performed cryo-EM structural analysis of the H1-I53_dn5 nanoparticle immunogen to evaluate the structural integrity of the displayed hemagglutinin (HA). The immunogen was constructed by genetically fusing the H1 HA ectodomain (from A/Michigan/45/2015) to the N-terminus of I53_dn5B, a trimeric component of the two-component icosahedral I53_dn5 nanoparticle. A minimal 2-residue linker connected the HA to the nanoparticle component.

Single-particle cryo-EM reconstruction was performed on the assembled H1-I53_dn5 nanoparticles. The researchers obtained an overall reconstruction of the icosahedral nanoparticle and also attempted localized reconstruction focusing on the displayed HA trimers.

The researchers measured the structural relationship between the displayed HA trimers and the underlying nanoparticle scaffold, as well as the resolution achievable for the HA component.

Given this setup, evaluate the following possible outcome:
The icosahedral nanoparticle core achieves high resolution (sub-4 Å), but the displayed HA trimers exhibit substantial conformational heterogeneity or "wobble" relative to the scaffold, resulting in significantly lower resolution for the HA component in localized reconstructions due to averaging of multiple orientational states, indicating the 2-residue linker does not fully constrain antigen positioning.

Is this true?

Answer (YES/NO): NO